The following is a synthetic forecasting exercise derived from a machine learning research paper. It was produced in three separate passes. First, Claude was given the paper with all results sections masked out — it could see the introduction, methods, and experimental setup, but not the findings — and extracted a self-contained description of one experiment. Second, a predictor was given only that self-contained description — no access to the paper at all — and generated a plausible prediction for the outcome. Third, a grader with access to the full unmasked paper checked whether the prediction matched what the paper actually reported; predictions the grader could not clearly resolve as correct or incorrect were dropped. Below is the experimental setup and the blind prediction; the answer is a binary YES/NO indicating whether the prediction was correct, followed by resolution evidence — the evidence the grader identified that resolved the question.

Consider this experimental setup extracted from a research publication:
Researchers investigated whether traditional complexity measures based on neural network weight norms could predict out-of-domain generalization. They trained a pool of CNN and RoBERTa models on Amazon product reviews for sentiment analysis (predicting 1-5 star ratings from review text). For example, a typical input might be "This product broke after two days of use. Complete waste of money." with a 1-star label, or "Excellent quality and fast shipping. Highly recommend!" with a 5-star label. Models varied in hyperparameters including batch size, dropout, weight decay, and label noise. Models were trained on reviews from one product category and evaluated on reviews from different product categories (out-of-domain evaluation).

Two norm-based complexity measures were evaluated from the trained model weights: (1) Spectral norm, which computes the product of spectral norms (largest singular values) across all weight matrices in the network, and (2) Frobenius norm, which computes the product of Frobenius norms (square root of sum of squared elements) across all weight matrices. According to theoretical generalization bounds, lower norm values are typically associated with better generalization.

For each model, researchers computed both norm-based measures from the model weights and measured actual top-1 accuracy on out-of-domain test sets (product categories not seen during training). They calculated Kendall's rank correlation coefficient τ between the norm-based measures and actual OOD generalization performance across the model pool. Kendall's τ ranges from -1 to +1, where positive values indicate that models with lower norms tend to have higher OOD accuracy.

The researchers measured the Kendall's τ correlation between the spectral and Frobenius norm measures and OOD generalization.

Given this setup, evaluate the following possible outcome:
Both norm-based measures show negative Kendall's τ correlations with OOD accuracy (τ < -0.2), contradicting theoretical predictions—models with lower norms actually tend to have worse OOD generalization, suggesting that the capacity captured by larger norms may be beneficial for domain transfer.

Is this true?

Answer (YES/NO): NO